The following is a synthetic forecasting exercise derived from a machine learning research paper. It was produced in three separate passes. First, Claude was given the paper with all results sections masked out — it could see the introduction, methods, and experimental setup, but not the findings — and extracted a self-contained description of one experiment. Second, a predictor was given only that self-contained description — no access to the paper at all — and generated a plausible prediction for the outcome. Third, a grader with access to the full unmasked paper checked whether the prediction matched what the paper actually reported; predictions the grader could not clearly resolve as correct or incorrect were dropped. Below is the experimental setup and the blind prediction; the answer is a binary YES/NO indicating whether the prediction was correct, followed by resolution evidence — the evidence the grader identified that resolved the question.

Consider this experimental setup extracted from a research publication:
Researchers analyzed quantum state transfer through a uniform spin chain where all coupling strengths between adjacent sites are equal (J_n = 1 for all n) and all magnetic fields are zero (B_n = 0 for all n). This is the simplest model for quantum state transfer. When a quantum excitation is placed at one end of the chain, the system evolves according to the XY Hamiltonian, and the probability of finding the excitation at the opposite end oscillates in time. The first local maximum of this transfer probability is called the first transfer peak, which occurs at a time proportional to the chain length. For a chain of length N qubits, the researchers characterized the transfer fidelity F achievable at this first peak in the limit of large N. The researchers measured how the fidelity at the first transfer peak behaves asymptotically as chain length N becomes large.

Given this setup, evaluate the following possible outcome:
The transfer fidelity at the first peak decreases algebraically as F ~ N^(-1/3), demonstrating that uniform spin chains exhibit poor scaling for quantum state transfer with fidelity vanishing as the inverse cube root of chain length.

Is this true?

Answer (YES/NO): NO